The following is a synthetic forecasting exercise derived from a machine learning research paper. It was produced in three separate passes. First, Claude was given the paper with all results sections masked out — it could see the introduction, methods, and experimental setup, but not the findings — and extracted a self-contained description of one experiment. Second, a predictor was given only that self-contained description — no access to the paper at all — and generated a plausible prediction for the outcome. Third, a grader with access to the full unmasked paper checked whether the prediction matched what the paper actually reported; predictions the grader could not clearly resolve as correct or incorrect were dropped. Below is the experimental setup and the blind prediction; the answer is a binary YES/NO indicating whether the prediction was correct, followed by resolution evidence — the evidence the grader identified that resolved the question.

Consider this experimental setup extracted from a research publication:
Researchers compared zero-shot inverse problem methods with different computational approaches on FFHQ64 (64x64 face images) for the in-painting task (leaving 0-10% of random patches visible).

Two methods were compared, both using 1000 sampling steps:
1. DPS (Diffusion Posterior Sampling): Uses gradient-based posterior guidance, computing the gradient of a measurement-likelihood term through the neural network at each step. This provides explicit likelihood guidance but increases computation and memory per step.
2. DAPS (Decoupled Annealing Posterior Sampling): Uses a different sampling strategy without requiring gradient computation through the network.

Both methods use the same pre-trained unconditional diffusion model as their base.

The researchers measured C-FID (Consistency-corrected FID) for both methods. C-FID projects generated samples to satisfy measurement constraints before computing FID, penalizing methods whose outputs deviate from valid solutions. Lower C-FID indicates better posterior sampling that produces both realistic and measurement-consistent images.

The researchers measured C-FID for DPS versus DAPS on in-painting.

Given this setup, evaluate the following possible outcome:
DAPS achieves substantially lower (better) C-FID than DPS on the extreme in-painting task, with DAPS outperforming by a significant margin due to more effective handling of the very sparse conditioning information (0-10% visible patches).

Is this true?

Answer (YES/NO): YES